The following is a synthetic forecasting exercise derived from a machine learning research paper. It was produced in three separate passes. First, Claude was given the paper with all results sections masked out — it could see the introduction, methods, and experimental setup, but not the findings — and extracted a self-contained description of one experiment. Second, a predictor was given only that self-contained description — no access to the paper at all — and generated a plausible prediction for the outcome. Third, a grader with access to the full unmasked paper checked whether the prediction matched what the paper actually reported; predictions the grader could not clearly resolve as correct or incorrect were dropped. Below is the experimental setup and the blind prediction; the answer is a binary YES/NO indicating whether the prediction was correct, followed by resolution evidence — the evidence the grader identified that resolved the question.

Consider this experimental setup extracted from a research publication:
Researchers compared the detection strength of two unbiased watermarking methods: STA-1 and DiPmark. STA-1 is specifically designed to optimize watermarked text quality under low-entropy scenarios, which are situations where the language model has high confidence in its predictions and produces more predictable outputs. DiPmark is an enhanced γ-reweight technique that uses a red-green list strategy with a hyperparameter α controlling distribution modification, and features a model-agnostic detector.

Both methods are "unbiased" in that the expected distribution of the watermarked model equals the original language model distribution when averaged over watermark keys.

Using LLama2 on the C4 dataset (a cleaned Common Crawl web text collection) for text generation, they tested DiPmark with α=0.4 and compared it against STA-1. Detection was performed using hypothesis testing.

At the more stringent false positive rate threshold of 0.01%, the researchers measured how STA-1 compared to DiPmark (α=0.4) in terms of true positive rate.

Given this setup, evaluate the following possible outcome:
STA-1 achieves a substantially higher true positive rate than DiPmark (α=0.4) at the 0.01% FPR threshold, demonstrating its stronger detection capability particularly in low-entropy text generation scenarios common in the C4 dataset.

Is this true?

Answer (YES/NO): NO